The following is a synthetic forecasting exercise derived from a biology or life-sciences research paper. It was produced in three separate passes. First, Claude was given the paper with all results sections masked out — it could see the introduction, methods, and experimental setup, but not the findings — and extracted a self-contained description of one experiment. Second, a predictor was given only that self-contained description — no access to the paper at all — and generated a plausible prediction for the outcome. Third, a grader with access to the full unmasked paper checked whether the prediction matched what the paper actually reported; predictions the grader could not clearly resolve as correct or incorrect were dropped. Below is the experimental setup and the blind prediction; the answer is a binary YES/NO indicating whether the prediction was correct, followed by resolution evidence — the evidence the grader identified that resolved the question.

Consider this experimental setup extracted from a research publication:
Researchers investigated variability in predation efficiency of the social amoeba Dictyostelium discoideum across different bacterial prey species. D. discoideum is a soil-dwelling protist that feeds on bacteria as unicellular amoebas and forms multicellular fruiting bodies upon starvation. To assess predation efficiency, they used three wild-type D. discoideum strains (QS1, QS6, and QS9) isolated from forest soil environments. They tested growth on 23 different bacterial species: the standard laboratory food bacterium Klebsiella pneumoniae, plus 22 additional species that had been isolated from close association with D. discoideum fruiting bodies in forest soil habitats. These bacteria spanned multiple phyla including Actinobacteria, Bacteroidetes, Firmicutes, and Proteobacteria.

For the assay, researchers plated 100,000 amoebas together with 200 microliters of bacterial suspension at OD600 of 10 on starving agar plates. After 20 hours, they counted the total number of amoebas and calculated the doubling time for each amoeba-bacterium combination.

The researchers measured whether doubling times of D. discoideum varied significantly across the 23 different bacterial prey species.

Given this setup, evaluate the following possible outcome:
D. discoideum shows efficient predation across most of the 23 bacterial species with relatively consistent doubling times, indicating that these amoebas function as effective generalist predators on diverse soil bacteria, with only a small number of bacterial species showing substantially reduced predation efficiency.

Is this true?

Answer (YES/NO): NO